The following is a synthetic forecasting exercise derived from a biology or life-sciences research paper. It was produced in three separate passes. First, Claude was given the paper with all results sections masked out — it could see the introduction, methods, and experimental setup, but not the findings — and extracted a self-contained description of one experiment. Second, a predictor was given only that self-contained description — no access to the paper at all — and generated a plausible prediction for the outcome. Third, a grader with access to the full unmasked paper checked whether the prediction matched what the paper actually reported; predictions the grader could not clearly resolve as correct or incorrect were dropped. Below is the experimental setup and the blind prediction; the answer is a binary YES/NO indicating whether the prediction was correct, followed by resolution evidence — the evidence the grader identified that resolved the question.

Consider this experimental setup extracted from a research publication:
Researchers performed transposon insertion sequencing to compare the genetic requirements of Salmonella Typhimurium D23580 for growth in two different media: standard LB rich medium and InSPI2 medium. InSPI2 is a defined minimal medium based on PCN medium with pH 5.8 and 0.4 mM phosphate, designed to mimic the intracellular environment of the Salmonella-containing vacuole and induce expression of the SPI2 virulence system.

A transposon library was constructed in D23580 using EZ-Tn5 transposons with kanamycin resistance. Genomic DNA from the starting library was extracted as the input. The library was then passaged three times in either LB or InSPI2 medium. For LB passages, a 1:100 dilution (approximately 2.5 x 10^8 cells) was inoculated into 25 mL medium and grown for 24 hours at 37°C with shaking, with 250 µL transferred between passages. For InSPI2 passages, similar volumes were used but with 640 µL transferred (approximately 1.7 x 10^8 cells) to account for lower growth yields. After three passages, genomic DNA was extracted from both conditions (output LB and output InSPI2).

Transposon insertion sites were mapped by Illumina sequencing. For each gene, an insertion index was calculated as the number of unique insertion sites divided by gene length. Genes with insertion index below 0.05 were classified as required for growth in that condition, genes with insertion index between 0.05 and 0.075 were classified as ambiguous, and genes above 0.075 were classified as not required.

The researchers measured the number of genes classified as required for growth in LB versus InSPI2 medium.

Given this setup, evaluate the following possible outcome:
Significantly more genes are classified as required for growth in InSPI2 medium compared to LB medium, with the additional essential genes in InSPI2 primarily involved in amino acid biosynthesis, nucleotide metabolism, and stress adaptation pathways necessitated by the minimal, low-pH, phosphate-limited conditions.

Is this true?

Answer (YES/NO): YES